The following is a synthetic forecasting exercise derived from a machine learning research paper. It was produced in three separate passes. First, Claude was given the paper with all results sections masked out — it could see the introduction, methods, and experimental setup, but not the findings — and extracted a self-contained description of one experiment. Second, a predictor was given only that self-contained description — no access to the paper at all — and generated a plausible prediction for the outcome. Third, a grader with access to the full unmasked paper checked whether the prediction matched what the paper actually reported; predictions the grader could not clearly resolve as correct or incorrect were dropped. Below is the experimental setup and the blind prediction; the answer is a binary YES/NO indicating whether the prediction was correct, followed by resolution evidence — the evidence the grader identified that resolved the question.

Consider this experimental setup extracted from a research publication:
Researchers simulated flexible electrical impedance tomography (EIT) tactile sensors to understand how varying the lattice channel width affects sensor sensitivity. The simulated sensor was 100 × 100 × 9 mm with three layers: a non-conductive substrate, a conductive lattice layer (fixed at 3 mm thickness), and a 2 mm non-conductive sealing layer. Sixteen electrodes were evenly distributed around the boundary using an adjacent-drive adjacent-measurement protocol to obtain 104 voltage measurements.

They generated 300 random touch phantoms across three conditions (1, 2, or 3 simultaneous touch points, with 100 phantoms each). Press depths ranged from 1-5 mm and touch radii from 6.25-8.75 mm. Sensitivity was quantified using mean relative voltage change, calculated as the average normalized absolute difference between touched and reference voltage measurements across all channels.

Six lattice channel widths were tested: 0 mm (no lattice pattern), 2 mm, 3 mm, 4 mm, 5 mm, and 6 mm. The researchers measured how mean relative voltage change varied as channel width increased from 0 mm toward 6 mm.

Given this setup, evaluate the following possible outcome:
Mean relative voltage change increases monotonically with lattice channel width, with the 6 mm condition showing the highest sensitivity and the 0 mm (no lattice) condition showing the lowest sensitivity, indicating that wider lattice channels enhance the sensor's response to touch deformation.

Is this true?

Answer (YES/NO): NO